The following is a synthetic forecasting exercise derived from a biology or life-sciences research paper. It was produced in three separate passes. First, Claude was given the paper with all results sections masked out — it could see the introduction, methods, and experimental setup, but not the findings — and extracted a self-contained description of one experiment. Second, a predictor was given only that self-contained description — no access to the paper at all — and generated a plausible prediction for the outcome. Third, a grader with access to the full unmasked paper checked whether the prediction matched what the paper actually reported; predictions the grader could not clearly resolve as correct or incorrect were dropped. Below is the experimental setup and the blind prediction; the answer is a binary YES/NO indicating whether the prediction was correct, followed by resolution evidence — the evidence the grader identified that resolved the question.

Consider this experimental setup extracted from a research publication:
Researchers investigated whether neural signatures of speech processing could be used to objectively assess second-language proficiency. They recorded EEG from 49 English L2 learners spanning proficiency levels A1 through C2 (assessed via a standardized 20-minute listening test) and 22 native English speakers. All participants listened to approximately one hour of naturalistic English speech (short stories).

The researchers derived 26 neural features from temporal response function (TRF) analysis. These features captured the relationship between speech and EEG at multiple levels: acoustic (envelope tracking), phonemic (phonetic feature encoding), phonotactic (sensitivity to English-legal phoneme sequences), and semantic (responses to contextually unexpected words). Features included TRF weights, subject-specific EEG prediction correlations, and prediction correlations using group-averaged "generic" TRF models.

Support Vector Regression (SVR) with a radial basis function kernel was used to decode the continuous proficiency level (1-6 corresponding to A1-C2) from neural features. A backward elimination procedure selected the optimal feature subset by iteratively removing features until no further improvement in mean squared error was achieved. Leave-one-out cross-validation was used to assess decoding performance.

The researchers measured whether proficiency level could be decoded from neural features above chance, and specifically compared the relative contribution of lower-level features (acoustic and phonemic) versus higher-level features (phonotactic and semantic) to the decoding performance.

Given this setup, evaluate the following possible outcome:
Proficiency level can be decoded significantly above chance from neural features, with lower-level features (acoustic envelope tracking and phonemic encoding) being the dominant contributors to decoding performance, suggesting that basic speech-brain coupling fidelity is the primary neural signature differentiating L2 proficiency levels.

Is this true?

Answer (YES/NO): NO